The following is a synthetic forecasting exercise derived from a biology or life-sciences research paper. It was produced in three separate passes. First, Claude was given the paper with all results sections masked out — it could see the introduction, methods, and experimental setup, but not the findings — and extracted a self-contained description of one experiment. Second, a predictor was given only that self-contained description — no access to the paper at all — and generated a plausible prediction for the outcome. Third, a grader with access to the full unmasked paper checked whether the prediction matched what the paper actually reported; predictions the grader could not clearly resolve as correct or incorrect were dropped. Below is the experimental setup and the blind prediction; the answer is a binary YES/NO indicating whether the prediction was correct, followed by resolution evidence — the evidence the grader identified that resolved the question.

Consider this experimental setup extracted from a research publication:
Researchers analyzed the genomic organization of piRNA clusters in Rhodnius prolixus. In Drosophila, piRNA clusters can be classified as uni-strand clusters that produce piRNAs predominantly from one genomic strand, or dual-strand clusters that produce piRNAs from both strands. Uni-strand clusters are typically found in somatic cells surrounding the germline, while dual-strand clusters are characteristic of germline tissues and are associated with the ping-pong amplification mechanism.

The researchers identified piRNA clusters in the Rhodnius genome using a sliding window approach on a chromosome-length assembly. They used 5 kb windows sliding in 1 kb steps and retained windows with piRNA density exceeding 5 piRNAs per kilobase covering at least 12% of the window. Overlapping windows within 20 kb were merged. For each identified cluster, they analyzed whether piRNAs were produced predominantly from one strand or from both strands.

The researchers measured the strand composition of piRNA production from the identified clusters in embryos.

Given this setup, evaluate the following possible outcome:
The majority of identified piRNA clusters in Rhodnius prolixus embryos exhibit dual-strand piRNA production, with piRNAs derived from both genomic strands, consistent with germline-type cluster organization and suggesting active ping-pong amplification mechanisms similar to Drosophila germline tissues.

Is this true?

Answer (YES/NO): NO